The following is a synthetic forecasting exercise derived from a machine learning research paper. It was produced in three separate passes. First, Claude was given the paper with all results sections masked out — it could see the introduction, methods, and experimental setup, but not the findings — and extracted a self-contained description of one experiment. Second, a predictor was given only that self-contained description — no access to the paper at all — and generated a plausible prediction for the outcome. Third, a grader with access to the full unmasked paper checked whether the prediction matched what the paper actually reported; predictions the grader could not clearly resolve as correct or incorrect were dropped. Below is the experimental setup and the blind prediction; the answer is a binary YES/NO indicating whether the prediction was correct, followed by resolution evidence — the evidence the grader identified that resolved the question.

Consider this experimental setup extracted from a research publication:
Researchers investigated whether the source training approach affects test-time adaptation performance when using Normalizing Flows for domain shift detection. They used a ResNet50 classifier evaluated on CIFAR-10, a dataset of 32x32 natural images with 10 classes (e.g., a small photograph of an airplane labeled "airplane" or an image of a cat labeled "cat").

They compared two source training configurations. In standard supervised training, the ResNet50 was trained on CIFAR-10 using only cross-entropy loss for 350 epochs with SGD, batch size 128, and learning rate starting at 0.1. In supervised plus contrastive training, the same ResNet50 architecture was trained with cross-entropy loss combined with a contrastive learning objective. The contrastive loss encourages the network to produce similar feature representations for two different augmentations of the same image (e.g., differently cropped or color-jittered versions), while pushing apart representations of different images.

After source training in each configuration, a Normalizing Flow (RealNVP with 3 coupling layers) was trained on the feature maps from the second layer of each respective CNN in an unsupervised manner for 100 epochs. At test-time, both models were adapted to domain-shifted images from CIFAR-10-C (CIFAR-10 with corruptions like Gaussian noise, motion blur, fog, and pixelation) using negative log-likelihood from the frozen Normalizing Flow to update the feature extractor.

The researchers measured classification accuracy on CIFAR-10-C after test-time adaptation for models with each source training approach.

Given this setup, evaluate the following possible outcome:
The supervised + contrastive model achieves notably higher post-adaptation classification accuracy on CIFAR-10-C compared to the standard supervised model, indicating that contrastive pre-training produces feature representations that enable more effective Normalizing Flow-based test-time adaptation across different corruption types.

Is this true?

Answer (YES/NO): YES